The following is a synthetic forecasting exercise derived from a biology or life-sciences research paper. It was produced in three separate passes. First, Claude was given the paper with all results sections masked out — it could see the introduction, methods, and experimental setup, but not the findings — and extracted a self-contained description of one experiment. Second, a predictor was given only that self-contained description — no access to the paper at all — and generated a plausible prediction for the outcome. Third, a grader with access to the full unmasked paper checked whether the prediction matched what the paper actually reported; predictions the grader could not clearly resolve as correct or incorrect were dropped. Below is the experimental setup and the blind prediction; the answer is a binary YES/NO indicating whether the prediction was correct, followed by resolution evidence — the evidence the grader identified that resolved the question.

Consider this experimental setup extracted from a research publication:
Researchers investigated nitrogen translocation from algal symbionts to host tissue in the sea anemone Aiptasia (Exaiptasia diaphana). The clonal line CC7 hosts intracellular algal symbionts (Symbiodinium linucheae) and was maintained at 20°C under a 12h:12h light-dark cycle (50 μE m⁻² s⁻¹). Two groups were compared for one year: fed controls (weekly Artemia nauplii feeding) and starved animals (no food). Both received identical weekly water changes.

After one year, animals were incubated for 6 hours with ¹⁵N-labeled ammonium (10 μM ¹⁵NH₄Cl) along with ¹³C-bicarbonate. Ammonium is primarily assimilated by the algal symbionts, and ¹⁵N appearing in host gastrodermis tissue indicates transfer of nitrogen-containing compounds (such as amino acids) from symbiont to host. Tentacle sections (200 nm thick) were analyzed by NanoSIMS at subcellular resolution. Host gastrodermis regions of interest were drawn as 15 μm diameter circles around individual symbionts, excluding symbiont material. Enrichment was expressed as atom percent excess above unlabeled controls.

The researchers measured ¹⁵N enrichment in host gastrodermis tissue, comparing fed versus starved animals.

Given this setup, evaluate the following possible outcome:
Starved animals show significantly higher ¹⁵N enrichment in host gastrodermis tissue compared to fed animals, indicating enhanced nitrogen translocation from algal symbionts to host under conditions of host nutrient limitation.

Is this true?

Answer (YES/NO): NO